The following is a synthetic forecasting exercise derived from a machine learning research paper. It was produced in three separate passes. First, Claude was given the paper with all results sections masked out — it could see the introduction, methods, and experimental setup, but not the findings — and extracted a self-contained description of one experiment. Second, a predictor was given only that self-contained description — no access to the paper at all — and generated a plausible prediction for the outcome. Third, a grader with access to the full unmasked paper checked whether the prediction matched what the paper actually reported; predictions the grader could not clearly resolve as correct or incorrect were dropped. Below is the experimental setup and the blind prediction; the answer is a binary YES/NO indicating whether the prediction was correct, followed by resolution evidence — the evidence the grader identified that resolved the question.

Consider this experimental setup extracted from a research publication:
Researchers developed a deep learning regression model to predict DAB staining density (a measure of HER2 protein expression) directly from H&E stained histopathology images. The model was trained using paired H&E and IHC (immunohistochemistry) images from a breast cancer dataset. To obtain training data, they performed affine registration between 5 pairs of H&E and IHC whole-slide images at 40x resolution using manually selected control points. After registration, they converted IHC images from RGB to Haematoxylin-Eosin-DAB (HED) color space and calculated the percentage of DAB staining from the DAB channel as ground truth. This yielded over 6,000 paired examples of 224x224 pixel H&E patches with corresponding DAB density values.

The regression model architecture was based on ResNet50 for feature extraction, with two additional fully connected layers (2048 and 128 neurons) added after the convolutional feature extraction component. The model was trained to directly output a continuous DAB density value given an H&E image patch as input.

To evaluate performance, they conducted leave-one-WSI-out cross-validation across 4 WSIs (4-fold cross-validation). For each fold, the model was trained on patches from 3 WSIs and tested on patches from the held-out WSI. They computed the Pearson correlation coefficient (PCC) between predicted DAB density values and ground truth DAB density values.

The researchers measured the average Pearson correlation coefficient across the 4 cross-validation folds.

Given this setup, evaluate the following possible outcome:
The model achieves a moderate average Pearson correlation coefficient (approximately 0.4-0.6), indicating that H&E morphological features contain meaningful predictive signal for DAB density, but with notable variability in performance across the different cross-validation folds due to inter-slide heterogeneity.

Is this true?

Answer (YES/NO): NO